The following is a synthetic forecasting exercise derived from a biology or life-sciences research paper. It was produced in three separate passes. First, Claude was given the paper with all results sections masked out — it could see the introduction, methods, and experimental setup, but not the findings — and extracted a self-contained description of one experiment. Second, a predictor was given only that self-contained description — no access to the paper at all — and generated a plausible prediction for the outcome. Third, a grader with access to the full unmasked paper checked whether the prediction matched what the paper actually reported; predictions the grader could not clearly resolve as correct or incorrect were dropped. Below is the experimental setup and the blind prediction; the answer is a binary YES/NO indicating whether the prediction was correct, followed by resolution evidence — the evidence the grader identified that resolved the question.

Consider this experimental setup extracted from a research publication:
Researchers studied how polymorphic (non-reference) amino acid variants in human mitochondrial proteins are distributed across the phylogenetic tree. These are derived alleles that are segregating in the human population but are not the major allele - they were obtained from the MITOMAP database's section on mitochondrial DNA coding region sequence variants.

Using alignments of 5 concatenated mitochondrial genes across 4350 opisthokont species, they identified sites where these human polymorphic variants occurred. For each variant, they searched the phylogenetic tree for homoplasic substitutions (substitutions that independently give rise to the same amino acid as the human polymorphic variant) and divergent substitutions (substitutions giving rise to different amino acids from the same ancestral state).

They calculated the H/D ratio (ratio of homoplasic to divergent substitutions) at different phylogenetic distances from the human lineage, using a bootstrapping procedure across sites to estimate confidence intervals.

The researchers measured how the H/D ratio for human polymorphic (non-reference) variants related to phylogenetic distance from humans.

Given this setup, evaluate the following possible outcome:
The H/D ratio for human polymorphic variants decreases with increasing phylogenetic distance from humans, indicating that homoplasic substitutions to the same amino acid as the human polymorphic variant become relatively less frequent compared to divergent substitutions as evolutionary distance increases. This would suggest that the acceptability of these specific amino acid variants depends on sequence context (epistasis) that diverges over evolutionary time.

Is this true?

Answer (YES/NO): YES